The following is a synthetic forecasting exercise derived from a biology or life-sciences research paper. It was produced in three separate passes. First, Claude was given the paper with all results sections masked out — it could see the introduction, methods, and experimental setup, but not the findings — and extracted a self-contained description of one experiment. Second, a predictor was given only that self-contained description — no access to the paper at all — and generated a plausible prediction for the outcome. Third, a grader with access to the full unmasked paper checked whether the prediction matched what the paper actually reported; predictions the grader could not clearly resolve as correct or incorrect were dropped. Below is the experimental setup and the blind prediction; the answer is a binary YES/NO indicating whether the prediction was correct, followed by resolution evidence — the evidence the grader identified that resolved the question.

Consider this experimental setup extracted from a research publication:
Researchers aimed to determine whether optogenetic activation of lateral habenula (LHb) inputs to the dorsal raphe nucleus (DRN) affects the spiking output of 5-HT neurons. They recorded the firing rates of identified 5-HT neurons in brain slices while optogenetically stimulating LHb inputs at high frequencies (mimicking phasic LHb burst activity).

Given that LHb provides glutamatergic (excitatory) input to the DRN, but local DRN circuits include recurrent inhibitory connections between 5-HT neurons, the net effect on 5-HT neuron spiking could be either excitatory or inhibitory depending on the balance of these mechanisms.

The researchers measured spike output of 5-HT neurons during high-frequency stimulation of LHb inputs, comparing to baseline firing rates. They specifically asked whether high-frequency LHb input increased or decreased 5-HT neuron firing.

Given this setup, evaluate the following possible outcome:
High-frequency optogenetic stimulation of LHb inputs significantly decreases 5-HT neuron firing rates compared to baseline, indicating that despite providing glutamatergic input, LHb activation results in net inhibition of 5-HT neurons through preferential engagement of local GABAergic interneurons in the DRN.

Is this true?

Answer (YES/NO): NO